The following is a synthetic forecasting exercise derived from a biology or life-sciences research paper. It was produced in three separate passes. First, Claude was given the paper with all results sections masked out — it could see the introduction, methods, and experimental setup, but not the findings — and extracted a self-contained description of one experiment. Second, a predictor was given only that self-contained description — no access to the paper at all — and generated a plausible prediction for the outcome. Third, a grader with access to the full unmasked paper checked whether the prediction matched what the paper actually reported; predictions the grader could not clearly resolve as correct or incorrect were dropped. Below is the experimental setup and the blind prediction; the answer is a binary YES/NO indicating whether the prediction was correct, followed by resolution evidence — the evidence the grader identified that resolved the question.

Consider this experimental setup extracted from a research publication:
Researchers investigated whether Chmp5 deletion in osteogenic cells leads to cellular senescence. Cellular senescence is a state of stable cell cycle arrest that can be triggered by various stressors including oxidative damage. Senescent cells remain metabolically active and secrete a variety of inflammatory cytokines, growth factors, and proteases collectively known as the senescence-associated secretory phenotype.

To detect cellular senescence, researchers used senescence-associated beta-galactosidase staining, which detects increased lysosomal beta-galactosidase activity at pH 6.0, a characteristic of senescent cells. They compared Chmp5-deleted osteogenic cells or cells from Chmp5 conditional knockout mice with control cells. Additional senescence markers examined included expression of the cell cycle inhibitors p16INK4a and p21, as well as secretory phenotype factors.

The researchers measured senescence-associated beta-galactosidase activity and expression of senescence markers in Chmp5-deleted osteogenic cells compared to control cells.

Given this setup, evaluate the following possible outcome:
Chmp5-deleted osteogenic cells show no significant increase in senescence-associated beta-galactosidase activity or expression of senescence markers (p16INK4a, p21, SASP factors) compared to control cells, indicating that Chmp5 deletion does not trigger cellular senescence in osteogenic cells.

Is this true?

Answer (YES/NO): NO